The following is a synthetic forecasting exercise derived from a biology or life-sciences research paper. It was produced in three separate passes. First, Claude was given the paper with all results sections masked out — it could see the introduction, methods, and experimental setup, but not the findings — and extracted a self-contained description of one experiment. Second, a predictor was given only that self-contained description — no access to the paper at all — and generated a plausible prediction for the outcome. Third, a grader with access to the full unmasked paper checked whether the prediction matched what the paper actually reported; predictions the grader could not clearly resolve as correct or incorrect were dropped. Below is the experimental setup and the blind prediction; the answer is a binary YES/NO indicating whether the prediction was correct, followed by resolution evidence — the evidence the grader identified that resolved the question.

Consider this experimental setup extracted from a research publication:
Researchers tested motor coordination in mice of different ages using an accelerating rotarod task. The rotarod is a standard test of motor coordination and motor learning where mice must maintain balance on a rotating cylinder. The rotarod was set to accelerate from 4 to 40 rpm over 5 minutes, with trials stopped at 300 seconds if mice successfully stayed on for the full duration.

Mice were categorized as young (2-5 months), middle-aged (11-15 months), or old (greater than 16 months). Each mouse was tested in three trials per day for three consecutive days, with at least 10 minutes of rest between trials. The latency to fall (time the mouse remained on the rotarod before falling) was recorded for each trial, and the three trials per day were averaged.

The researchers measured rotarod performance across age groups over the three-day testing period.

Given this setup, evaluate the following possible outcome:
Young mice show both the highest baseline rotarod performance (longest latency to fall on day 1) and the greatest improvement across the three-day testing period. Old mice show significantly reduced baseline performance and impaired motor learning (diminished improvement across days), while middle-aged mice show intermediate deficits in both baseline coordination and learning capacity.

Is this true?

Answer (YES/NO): NO